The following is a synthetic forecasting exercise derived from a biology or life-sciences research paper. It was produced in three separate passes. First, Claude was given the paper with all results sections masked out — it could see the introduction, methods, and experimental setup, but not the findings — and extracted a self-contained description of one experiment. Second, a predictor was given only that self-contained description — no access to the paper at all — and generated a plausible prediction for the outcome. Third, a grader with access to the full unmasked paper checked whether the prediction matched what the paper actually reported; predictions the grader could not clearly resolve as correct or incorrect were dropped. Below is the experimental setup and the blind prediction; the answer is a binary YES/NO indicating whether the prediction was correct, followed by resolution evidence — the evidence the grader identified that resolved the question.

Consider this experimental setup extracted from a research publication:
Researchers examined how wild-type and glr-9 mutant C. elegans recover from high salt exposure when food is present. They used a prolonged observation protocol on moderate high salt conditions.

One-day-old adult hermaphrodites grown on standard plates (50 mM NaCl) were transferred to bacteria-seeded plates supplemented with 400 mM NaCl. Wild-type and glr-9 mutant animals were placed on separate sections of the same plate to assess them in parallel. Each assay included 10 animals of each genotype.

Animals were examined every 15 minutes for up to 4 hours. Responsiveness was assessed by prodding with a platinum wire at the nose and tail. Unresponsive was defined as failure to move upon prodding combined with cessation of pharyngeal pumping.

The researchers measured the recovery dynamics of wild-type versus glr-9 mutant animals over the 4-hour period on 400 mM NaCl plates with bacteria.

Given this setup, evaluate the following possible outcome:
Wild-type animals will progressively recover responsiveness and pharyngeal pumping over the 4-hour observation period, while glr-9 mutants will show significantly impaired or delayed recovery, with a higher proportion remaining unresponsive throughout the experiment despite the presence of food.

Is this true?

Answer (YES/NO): YES